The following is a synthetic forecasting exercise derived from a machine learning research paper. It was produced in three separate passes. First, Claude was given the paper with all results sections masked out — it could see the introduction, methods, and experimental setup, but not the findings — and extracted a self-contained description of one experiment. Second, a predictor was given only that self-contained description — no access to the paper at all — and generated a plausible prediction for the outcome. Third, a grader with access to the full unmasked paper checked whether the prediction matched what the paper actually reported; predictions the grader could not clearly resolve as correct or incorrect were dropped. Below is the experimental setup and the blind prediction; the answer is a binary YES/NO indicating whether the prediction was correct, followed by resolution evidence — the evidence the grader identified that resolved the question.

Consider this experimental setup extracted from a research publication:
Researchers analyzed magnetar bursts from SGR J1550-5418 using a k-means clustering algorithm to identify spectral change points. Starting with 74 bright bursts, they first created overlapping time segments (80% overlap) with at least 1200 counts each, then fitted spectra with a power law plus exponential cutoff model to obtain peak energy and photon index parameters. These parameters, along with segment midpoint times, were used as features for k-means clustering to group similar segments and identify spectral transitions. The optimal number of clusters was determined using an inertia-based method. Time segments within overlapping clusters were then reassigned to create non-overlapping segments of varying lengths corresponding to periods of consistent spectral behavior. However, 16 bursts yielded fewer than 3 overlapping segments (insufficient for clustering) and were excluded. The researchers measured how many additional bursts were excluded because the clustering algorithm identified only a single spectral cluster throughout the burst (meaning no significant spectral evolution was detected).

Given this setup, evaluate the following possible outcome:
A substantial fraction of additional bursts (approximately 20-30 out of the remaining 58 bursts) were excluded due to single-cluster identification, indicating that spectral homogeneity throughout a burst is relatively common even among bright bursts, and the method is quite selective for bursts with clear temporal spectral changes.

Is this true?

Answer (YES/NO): NO